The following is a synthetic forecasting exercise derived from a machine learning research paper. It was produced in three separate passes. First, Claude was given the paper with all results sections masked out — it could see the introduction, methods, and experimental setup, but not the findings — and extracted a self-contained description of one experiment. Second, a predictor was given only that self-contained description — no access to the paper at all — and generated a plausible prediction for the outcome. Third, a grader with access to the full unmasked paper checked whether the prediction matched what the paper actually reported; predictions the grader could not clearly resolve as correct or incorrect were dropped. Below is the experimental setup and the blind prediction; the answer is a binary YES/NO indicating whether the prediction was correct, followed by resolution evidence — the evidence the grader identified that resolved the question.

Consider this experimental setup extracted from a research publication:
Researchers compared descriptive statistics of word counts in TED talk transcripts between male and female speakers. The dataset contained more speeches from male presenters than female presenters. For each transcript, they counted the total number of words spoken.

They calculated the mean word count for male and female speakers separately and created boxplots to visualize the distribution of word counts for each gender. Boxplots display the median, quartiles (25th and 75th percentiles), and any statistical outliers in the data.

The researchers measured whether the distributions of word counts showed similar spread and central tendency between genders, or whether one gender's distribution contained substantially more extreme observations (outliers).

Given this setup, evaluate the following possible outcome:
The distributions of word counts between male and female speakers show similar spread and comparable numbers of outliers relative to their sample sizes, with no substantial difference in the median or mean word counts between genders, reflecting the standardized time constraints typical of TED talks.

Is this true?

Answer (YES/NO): NO